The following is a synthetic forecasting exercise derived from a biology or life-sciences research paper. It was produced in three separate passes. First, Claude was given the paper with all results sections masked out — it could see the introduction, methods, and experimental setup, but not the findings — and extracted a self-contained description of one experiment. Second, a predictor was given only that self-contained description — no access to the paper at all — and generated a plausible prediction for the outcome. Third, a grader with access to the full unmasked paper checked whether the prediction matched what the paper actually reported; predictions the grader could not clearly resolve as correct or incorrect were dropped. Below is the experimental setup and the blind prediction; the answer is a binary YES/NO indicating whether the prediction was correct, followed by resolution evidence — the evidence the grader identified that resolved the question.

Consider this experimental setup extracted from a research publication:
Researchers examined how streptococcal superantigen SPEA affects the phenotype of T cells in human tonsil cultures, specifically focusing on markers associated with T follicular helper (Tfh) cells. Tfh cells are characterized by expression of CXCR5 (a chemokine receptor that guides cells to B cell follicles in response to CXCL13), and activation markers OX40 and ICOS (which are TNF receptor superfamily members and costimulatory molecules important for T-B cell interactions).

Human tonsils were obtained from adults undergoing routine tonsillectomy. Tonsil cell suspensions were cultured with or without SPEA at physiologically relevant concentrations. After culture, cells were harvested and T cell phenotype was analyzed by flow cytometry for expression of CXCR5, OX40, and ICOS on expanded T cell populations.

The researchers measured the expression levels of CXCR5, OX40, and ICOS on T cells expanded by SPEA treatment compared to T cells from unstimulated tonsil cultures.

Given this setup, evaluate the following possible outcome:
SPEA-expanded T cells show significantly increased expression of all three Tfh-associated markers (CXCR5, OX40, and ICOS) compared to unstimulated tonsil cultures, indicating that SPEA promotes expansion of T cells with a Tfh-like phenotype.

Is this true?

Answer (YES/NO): NO